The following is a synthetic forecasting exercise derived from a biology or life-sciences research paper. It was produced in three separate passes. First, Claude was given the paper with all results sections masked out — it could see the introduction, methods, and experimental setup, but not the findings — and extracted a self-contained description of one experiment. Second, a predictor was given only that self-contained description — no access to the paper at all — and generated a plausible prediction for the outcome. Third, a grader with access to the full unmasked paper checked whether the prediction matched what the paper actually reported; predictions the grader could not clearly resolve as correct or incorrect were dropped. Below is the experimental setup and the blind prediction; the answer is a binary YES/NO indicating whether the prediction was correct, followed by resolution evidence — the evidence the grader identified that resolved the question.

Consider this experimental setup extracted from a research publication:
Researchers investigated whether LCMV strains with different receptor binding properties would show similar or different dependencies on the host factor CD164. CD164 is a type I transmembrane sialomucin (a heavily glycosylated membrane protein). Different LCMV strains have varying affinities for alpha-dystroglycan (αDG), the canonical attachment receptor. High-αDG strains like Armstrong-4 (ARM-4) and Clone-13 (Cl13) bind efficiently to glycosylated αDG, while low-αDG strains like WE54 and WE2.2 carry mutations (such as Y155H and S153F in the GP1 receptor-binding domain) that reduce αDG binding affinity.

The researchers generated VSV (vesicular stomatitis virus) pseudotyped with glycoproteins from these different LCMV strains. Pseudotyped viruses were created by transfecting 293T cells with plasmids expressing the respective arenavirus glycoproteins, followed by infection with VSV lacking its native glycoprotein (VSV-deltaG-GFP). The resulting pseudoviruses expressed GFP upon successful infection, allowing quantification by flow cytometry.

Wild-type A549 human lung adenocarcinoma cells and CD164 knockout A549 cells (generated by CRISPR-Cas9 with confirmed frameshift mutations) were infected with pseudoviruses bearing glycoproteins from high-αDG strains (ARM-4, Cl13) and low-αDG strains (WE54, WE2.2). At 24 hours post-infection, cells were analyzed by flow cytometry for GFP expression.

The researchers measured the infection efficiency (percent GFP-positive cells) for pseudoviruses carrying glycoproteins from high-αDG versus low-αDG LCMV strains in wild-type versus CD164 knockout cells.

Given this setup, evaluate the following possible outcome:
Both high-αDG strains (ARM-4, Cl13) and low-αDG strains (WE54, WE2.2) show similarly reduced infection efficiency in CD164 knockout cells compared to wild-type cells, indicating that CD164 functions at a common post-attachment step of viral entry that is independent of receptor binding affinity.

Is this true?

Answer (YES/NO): YES